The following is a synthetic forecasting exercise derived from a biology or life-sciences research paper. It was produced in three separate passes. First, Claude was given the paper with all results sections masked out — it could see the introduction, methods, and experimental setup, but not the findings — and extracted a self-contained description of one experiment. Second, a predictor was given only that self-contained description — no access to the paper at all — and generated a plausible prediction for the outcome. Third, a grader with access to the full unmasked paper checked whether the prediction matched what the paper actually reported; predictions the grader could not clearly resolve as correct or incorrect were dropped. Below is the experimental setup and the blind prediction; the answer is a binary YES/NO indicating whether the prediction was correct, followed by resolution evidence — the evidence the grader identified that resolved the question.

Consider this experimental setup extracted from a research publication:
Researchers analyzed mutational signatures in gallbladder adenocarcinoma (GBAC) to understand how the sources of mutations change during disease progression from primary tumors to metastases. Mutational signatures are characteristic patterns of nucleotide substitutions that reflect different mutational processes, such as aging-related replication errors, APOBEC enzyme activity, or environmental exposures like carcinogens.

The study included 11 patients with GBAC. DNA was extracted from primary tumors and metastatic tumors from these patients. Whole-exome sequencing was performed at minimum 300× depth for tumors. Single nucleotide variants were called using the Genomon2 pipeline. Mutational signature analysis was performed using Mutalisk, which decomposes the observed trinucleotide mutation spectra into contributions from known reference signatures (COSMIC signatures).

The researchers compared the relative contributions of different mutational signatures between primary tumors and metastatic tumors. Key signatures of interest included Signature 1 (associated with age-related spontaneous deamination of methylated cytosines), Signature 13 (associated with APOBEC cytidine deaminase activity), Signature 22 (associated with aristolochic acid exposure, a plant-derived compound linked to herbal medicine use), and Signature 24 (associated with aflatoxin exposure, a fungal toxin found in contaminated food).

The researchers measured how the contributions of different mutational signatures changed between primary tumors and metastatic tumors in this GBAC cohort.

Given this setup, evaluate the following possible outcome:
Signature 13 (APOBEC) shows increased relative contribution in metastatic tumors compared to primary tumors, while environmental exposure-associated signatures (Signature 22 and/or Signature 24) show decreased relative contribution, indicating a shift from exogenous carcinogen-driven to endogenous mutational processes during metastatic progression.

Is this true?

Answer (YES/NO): NO